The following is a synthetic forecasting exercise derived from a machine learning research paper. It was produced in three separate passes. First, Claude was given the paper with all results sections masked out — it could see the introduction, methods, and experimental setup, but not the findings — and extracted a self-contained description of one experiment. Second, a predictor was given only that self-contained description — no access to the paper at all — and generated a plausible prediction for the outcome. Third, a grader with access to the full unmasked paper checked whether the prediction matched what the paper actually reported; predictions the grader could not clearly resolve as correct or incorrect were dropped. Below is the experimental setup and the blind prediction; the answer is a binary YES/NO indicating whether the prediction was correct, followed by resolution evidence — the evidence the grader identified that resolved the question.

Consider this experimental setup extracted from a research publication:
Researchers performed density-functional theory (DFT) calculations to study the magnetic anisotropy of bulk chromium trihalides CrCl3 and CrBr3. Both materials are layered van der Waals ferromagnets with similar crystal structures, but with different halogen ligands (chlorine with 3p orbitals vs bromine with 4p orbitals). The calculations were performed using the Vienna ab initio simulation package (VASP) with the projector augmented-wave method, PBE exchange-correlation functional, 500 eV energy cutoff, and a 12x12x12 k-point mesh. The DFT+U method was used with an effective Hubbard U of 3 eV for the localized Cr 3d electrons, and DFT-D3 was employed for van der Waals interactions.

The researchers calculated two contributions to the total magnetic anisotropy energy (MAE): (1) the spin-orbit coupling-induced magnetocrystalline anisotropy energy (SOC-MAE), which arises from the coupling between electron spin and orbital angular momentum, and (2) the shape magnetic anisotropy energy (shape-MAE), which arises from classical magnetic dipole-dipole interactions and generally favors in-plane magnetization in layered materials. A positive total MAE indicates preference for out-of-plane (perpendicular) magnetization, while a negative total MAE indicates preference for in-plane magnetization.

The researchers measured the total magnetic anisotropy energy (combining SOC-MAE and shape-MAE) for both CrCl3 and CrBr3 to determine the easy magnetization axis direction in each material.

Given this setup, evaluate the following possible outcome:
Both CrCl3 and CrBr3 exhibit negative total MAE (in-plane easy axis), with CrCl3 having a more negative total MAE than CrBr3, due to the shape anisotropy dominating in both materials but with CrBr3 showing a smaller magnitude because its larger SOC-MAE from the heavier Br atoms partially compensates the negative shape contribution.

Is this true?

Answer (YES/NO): NO